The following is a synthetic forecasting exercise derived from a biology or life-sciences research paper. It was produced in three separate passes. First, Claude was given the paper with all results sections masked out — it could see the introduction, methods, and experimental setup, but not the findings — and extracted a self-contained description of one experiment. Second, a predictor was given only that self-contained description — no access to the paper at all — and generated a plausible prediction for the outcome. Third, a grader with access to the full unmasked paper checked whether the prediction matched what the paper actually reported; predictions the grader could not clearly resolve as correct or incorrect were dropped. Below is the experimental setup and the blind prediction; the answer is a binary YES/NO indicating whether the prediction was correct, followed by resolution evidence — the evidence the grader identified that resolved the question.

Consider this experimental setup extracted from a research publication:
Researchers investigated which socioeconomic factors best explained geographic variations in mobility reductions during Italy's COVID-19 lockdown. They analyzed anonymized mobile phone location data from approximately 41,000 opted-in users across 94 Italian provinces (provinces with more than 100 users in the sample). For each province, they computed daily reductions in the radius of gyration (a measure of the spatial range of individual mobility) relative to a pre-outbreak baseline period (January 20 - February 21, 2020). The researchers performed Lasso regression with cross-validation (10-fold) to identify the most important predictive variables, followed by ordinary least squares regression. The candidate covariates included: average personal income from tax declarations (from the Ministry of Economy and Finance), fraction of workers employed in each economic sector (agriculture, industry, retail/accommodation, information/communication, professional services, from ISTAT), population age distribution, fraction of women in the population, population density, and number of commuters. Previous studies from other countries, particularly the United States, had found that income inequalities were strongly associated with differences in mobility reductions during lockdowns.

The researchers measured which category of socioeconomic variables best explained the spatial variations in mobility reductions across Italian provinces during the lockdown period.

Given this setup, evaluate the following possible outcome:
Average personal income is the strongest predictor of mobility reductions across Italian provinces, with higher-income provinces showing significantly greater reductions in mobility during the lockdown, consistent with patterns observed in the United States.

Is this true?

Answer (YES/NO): NO